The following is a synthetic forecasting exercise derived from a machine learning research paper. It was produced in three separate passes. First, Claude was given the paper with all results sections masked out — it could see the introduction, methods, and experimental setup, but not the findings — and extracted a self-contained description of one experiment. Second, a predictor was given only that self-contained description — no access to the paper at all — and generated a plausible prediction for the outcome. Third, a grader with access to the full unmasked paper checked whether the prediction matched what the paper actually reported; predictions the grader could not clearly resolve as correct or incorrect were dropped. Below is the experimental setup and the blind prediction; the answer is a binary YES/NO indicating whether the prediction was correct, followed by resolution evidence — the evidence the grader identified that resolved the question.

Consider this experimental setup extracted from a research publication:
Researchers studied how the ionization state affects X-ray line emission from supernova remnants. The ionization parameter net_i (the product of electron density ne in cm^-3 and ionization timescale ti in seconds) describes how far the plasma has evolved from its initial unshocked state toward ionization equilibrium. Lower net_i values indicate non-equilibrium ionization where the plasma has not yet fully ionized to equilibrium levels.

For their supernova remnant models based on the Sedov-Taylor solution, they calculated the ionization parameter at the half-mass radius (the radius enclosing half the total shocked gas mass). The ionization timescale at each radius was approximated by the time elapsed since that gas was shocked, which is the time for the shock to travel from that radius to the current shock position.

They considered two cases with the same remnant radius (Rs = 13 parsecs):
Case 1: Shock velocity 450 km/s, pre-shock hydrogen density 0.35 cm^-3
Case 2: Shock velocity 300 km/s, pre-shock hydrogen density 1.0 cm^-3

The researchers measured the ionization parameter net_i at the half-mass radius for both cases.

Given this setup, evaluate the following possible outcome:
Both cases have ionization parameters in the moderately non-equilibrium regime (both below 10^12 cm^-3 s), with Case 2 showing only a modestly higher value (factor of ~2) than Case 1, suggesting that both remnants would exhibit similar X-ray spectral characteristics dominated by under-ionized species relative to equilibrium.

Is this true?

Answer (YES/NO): NO